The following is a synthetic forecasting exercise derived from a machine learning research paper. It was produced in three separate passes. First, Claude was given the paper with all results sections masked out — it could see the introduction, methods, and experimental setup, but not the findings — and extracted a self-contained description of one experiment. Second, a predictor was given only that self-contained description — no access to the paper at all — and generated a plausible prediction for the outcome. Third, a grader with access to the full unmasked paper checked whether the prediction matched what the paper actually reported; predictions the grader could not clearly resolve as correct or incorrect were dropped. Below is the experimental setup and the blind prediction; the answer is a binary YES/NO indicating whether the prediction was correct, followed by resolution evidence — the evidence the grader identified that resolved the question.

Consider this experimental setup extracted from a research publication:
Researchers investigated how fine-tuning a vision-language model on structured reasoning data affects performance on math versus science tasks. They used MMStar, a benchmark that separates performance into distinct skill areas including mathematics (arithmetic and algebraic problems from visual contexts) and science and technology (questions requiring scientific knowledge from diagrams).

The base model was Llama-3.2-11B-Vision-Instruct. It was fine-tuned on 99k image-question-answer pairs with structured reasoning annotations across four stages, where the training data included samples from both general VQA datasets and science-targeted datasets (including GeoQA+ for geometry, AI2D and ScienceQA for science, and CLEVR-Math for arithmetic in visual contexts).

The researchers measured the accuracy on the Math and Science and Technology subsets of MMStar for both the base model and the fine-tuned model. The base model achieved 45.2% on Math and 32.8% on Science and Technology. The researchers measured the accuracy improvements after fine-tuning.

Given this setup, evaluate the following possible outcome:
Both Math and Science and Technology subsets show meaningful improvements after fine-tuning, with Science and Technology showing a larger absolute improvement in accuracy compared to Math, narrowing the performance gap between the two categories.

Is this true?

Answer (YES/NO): NO